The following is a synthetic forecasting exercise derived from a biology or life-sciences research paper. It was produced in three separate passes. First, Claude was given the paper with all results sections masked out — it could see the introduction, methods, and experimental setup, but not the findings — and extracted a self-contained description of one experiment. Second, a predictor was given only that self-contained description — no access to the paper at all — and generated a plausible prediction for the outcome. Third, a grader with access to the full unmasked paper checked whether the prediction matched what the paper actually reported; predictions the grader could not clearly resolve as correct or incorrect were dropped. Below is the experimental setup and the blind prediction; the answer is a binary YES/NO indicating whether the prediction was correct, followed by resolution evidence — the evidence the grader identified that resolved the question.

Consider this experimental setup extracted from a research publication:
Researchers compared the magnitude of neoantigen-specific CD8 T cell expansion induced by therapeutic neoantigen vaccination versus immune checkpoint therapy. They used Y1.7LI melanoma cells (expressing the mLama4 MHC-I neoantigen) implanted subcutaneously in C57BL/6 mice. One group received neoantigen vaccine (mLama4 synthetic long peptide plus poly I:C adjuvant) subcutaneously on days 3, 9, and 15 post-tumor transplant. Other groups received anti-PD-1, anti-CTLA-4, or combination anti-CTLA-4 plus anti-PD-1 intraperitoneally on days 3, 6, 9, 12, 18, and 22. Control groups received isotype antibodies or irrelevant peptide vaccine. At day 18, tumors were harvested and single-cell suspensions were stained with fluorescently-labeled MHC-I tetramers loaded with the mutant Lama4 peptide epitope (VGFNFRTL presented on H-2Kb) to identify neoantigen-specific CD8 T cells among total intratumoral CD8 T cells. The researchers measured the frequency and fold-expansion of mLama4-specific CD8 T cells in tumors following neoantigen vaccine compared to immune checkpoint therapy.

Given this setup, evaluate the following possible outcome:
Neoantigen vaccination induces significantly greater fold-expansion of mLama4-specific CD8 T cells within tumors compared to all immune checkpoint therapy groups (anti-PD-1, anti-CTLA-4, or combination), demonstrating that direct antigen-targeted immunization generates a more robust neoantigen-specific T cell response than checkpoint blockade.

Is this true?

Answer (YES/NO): YES